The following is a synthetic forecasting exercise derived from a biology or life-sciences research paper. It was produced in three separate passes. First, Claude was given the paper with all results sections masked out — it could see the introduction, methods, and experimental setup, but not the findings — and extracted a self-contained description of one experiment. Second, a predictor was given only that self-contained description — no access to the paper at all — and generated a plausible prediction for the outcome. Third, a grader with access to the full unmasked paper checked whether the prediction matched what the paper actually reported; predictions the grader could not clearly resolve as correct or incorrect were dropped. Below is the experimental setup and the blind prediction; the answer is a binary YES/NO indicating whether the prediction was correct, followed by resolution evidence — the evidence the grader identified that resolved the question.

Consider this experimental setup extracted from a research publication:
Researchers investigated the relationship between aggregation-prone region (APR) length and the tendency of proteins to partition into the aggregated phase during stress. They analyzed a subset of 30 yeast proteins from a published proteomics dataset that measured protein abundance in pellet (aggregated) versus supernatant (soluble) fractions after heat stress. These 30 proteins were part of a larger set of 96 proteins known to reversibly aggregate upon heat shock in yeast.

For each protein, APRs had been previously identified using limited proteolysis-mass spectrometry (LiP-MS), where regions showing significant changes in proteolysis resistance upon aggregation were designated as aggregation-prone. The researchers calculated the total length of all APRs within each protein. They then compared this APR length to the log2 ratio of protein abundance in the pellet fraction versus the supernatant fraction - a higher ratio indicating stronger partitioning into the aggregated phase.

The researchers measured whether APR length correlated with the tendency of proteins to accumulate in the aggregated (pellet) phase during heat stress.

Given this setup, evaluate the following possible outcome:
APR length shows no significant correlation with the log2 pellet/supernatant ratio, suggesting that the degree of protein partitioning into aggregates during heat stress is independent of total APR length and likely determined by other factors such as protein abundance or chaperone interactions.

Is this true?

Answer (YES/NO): NO